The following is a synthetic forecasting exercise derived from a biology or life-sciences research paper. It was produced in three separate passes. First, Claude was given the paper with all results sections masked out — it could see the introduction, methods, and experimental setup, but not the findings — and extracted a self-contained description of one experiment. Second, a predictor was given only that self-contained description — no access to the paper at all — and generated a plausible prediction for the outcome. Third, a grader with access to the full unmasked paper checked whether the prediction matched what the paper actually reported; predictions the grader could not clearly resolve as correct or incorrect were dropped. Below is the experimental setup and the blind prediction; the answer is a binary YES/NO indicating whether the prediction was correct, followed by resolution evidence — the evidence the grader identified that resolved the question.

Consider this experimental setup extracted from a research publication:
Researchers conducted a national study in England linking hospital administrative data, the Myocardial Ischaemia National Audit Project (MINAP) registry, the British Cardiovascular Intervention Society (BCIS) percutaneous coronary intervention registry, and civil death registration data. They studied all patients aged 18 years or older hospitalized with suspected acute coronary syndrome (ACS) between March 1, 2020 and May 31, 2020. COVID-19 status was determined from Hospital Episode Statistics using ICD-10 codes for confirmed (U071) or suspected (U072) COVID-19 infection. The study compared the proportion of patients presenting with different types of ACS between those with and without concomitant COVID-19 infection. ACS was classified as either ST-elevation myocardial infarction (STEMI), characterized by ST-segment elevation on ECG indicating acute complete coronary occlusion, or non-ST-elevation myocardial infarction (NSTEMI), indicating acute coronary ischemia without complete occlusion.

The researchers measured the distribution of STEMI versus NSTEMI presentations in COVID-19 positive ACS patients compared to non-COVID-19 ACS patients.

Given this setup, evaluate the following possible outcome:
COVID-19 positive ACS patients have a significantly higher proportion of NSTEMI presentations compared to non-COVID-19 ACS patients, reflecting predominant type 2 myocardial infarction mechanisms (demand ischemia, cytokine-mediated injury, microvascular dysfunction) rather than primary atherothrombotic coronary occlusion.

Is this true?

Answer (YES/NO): NO